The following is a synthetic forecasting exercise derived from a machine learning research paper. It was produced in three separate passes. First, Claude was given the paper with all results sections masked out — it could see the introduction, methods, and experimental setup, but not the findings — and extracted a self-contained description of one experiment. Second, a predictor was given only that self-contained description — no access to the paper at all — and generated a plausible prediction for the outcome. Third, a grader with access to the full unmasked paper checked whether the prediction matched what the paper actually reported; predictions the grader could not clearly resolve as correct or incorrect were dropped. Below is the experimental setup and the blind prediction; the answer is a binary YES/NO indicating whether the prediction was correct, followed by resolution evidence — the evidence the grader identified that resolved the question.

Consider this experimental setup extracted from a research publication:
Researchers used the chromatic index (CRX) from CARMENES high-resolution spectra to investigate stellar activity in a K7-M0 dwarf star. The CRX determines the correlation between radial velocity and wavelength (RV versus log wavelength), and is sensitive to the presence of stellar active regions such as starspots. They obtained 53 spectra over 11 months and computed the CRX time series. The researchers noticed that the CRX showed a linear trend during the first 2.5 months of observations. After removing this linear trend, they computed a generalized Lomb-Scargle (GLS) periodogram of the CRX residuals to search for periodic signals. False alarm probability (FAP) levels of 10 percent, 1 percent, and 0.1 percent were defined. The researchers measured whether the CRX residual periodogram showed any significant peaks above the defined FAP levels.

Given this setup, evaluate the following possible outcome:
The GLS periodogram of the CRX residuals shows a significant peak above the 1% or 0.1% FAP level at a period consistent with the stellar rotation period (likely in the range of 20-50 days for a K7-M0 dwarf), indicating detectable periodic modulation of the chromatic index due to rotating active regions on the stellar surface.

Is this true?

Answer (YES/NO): NO